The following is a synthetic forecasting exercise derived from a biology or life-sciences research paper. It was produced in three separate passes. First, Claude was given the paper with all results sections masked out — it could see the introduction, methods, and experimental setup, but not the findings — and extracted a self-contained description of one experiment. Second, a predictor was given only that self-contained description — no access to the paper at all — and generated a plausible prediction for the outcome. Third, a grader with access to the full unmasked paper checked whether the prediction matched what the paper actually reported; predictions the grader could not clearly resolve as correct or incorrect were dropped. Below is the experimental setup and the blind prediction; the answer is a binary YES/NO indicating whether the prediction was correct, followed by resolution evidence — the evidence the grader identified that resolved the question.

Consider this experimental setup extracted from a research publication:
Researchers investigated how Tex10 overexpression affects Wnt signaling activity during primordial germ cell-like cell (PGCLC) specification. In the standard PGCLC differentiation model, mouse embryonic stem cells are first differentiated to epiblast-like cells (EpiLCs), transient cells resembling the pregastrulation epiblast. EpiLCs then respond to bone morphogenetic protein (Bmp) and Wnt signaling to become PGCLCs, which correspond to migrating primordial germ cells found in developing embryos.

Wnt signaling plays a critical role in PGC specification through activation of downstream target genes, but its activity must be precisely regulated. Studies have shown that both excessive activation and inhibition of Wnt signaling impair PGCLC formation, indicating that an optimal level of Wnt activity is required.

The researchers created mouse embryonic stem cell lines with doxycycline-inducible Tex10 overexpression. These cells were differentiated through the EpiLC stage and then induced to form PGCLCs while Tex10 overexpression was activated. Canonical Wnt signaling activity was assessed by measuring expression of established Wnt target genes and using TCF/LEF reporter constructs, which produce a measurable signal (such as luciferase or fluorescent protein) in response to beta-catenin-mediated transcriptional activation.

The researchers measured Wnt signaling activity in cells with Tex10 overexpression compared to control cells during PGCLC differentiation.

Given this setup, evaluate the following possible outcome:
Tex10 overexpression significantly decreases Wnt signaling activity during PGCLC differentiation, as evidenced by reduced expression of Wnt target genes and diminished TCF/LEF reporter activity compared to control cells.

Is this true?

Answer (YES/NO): YES